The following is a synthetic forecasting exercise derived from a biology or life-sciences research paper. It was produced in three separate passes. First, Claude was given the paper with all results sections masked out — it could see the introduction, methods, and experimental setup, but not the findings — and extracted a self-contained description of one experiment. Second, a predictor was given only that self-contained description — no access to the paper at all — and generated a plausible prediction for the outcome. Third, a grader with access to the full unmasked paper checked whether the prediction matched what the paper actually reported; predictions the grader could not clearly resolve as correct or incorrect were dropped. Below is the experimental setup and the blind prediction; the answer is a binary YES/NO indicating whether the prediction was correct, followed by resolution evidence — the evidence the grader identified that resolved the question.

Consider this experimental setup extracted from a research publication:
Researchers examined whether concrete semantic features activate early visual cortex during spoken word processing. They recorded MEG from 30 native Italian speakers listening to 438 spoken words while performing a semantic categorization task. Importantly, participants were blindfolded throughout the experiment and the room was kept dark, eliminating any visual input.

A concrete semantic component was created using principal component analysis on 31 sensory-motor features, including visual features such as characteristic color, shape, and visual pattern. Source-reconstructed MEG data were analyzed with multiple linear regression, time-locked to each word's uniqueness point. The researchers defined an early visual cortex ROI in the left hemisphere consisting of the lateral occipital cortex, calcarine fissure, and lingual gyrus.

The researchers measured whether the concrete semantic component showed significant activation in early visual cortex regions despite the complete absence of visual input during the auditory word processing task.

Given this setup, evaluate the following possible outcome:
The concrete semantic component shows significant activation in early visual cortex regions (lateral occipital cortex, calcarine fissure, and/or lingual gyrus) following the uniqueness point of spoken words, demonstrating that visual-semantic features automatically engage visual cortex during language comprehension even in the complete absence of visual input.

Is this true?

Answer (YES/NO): NO